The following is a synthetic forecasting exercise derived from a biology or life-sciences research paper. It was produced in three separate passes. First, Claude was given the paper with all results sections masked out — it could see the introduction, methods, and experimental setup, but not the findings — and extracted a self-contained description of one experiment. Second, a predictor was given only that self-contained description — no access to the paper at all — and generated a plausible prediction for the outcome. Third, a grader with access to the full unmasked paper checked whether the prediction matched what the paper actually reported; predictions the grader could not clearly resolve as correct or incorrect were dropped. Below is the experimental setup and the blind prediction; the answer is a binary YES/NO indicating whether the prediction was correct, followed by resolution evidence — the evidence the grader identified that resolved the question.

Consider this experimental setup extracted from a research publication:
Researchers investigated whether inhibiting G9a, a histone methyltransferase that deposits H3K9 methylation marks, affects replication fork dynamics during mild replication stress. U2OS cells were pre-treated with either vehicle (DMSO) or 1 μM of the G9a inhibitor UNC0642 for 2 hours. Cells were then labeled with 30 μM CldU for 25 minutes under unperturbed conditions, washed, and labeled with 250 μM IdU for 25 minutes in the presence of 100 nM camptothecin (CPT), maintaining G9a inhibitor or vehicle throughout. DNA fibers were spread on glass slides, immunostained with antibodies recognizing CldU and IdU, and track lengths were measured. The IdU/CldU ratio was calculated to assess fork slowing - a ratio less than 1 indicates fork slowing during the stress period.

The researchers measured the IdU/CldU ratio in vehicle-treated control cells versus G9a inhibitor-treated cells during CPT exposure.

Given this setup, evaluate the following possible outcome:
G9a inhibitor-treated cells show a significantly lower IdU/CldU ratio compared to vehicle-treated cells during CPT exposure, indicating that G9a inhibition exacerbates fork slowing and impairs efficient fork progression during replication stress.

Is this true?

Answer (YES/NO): NO